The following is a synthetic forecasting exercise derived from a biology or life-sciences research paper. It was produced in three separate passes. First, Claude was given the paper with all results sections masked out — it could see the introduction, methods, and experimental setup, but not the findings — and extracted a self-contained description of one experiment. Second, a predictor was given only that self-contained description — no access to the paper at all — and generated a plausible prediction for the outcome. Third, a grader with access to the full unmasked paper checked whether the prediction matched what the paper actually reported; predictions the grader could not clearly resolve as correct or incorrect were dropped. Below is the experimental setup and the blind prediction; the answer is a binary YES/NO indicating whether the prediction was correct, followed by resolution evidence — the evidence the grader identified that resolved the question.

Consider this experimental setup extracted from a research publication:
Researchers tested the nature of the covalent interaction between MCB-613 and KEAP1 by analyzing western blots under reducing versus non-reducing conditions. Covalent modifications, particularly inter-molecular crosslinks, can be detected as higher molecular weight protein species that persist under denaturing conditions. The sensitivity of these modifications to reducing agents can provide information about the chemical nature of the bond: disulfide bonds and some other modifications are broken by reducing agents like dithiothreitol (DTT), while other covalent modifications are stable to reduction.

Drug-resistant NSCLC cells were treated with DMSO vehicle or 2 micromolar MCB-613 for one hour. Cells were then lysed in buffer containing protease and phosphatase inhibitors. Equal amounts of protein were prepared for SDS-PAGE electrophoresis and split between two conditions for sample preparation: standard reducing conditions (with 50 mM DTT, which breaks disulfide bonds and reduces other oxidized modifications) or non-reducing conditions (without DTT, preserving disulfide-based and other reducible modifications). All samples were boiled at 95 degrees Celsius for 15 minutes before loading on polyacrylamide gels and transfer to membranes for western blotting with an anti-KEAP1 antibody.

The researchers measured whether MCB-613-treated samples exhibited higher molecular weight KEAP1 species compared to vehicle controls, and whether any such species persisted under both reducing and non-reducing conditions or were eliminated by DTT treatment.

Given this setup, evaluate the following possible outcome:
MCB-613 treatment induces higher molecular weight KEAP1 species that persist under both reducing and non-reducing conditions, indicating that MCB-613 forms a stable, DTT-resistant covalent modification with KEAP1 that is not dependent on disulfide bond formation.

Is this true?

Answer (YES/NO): YES